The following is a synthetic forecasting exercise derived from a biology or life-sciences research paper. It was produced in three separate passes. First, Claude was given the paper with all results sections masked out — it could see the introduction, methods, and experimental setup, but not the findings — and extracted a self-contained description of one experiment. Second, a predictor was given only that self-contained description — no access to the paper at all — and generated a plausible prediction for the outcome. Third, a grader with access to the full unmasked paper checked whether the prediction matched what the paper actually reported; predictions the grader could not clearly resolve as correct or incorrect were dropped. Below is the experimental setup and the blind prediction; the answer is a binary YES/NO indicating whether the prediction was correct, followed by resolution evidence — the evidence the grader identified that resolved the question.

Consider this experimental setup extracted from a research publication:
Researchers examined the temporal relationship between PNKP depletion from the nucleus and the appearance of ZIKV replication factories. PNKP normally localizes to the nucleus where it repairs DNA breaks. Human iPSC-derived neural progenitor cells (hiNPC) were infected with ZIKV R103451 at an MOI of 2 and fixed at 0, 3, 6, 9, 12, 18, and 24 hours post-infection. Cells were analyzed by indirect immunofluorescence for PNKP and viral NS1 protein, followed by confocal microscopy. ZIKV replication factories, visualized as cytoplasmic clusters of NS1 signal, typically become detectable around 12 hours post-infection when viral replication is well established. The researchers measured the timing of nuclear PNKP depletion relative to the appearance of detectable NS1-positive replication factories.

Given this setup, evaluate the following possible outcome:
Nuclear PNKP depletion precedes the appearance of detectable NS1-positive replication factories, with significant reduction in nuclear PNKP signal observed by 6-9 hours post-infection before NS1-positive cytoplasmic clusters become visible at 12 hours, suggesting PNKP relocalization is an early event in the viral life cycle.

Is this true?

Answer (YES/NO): YES